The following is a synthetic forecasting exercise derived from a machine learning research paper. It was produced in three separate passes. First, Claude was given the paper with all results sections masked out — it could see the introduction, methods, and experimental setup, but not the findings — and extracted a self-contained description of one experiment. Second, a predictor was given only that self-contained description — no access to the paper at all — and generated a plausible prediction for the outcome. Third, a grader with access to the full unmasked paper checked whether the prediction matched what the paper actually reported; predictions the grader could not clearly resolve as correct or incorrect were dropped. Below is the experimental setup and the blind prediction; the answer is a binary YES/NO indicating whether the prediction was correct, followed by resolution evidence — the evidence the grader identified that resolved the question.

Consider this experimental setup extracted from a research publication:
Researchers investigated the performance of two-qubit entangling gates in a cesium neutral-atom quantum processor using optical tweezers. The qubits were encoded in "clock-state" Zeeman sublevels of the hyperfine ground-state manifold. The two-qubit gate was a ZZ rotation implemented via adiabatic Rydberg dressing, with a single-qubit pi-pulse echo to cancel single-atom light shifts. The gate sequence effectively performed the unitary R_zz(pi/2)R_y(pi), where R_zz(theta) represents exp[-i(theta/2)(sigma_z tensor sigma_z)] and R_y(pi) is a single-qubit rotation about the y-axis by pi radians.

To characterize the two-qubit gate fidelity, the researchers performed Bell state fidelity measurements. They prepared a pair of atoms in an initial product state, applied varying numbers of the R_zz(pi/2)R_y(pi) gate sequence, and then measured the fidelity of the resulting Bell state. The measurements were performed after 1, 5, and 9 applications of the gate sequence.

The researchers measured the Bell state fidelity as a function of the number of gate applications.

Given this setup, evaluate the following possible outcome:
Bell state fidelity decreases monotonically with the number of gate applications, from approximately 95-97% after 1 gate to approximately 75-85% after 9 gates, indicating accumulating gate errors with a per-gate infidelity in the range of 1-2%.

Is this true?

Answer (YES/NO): NO